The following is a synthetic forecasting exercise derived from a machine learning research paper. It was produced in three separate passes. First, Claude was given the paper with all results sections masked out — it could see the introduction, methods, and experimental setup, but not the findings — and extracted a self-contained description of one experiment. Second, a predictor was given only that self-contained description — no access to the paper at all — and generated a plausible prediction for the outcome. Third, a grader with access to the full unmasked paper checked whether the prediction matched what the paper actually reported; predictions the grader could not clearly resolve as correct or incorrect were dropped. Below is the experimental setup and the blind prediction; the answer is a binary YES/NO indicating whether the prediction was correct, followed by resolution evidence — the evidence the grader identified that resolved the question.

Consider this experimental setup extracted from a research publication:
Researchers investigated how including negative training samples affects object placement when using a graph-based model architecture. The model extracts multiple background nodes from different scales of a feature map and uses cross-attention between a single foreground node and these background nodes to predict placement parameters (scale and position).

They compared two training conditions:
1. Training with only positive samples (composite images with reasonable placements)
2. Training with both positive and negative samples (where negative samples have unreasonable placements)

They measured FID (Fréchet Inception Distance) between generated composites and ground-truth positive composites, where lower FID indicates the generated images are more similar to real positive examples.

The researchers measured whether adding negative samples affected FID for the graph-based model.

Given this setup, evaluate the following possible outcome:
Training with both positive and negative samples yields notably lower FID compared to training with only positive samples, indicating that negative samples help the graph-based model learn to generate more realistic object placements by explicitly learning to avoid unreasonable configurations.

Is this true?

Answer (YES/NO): NO